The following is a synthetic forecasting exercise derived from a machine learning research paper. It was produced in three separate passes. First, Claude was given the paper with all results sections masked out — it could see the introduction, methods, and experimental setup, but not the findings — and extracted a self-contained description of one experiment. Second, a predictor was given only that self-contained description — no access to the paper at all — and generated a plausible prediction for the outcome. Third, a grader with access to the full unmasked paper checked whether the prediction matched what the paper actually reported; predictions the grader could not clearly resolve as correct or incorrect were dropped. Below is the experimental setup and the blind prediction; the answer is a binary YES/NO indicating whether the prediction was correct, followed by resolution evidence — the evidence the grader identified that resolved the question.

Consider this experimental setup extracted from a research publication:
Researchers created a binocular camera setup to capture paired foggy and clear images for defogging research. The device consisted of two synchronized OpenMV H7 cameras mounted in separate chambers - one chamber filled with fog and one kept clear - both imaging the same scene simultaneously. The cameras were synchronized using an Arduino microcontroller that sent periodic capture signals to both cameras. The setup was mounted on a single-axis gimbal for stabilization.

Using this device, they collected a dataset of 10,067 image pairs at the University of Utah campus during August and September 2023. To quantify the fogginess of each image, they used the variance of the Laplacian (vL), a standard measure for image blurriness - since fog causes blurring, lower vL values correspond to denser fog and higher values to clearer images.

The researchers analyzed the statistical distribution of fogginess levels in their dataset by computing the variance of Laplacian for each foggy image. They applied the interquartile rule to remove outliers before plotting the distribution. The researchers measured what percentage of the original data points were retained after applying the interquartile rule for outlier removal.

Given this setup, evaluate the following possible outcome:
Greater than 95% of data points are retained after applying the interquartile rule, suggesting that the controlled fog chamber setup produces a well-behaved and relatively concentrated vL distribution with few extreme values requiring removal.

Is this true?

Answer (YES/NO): NO